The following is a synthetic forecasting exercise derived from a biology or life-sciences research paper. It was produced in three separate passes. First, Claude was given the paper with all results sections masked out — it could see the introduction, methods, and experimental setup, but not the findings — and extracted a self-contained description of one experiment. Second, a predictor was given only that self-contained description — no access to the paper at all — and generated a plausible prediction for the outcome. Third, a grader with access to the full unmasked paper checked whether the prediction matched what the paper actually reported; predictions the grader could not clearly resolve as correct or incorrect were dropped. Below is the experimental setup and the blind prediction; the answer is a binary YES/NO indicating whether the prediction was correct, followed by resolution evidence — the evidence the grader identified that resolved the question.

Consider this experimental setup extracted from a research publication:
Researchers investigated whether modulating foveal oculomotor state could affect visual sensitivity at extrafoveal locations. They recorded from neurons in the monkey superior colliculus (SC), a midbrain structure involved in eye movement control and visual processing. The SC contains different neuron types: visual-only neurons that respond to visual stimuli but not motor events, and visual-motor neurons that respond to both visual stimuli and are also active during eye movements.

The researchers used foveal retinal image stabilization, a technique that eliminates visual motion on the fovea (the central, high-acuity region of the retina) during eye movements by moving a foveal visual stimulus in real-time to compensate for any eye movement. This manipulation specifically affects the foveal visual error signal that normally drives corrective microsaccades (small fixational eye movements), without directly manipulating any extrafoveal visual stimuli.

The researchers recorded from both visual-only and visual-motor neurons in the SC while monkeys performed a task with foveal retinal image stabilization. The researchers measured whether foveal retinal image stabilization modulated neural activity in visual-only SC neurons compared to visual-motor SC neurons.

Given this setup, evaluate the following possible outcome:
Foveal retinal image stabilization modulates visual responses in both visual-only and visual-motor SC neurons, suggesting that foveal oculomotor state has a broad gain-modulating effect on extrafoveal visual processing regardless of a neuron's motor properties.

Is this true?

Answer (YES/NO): NO